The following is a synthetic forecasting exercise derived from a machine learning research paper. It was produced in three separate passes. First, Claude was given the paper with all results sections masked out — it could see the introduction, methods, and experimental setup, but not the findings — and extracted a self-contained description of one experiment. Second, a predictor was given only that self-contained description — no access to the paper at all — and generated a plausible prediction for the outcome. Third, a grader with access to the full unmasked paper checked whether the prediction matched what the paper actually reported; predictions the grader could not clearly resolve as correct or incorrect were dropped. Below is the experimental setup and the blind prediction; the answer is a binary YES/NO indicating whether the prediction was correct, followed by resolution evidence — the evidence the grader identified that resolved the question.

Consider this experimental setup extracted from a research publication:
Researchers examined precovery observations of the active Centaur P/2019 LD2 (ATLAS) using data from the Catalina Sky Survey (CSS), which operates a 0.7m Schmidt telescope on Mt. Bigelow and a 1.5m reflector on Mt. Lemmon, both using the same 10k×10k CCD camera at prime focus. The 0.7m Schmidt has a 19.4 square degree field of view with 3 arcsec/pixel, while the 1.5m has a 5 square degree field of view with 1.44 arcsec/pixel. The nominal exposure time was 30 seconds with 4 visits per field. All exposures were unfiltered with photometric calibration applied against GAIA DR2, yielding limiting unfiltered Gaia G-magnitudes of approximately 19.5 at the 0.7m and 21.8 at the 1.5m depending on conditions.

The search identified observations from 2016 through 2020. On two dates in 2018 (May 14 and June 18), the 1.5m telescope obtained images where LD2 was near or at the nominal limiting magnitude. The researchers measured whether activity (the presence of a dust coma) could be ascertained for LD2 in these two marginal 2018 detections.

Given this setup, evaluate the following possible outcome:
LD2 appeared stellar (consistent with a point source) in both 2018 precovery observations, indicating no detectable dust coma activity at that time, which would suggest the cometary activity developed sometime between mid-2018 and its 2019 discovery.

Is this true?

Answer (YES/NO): NO